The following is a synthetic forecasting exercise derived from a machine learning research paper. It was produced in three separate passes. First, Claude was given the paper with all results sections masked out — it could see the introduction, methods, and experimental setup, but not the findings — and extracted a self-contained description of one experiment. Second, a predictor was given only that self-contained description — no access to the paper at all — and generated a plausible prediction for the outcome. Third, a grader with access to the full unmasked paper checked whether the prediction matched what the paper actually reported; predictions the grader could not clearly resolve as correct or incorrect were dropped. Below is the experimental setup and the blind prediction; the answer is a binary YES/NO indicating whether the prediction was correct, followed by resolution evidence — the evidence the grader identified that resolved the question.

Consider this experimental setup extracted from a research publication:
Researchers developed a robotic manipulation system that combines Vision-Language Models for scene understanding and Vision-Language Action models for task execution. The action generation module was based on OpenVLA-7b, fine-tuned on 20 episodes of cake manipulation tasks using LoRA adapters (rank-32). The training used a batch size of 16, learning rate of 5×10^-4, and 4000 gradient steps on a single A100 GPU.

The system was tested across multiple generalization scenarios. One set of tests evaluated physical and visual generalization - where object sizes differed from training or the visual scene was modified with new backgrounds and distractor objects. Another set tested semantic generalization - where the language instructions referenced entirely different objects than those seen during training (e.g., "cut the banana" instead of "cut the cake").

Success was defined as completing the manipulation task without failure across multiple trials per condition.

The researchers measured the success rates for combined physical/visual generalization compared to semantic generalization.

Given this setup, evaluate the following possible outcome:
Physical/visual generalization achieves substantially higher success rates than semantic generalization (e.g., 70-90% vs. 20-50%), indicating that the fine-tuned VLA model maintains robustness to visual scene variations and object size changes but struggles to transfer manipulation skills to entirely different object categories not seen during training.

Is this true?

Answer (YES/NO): YES